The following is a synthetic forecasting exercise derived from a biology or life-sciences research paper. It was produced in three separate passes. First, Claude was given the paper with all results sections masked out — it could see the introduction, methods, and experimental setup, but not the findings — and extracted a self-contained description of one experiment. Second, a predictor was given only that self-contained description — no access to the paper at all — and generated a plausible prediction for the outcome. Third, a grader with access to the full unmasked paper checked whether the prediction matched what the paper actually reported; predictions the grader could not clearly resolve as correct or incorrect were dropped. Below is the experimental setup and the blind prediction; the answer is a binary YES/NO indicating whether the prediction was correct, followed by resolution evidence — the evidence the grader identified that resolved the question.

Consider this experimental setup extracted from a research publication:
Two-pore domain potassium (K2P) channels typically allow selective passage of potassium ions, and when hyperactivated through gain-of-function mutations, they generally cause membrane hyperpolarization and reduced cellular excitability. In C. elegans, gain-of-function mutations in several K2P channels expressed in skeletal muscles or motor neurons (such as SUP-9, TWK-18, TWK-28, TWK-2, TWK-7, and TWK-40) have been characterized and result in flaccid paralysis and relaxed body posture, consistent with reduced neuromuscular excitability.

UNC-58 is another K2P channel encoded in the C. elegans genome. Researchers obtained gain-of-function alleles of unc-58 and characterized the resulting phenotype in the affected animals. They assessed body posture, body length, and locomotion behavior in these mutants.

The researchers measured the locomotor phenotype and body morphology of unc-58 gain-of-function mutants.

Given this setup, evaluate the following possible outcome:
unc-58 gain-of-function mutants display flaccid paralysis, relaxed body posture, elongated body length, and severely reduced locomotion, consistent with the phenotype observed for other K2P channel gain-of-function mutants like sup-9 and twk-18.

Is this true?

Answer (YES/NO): NO